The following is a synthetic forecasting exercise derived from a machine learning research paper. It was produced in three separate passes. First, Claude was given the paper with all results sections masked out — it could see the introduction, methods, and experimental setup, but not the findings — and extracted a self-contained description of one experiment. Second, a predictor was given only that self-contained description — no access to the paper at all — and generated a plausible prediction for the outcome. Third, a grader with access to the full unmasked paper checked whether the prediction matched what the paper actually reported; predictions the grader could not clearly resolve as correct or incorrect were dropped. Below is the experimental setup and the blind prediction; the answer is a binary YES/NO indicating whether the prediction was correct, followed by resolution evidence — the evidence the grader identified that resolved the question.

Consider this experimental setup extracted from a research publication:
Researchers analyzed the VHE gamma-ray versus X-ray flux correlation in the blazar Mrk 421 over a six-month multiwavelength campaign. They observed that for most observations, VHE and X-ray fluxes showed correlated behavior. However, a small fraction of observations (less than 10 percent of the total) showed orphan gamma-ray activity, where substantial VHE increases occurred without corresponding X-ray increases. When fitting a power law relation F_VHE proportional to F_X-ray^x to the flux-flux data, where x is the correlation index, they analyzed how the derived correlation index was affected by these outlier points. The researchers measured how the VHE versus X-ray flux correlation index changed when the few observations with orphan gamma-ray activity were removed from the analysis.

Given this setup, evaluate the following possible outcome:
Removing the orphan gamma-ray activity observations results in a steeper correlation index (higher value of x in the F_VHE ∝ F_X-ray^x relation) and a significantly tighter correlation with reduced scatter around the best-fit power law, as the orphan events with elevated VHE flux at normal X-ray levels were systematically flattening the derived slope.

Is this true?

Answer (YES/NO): NO